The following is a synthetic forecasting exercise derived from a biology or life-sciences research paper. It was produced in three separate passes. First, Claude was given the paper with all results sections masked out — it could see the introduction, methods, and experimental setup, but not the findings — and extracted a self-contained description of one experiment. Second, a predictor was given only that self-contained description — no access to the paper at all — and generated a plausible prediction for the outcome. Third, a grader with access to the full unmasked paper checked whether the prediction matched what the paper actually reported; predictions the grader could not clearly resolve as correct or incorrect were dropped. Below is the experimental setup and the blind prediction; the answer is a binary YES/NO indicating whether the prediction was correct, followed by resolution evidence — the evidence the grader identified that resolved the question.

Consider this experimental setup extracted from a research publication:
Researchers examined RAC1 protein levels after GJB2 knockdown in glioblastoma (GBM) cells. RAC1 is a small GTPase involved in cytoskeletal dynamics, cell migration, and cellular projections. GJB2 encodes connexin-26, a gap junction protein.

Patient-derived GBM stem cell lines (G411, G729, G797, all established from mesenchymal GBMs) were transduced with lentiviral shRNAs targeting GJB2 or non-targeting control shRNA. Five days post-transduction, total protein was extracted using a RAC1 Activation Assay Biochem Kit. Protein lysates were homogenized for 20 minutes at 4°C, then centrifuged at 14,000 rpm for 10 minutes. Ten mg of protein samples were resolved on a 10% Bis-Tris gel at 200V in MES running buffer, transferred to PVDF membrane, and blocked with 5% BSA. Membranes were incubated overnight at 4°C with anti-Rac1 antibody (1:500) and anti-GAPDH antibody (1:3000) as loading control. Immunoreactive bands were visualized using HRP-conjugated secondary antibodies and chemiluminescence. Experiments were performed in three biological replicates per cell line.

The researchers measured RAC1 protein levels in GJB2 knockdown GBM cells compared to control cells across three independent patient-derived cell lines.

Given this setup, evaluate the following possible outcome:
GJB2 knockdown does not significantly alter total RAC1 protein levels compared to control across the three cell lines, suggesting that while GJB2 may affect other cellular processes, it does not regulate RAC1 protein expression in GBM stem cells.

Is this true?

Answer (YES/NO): NO